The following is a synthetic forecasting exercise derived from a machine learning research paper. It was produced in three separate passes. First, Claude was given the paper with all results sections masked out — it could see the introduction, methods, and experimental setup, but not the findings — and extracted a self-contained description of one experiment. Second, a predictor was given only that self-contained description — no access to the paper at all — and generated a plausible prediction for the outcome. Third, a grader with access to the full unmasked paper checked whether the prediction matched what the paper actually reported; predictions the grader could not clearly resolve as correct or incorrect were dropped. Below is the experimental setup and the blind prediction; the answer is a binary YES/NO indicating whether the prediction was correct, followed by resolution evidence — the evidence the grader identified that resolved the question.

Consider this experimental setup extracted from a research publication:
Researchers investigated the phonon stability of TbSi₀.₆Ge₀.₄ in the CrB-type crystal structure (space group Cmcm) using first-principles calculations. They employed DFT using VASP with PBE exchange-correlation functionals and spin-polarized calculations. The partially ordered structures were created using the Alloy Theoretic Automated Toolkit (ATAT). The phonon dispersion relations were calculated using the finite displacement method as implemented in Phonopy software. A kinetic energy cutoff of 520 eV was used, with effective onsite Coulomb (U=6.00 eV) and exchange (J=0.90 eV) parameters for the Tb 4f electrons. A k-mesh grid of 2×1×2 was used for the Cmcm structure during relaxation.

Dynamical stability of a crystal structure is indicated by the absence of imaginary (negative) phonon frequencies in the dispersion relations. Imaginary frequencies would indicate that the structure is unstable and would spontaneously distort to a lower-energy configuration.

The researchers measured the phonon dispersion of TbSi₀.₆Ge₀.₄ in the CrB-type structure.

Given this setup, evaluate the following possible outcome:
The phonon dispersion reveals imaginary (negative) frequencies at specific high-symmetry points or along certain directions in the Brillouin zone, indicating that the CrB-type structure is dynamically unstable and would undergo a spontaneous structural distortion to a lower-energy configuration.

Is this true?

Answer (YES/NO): NO